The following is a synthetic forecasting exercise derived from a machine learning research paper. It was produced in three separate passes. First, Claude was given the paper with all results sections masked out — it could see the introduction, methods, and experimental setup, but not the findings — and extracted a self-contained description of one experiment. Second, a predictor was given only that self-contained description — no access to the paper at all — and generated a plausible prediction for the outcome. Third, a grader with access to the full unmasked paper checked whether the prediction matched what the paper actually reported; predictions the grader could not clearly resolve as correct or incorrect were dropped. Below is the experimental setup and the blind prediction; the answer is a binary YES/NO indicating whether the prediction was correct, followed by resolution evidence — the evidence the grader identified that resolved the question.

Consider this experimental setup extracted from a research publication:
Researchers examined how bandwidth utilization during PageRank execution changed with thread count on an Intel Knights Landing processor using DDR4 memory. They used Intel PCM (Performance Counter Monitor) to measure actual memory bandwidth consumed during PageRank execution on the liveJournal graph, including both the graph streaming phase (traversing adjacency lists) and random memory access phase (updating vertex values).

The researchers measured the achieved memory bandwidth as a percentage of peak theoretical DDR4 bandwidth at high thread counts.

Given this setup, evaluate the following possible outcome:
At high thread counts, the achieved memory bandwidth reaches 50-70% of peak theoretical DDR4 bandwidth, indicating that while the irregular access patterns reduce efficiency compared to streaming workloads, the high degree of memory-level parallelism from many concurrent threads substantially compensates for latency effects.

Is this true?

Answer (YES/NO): NO